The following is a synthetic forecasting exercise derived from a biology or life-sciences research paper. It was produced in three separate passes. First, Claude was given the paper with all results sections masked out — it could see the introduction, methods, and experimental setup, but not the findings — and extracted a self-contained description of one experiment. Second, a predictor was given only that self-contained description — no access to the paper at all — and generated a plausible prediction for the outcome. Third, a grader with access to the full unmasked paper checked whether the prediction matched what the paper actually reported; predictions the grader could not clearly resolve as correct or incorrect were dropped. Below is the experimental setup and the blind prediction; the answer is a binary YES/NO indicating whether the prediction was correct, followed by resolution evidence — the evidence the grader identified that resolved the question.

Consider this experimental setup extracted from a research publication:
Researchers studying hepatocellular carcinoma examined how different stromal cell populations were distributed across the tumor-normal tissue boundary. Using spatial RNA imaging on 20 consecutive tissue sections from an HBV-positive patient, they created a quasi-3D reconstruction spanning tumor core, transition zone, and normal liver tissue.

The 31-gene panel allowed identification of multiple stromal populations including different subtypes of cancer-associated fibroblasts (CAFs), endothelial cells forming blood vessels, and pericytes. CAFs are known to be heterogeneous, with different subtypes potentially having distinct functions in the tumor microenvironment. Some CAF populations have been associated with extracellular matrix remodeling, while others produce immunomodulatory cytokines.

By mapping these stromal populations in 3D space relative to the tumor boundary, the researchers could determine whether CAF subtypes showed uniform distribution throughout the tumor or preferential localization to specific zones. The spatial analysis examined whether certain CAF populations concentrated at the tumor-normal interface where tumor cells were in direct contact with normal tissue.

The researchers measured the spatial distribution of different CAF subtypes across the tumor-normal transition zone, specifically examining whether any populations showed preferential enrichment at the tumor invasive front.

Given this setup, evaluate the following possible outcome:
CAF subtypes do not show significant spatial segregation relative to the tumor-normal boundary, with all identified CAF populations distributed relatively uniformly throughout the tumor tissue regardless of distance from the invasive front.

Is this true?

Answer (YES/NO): NO